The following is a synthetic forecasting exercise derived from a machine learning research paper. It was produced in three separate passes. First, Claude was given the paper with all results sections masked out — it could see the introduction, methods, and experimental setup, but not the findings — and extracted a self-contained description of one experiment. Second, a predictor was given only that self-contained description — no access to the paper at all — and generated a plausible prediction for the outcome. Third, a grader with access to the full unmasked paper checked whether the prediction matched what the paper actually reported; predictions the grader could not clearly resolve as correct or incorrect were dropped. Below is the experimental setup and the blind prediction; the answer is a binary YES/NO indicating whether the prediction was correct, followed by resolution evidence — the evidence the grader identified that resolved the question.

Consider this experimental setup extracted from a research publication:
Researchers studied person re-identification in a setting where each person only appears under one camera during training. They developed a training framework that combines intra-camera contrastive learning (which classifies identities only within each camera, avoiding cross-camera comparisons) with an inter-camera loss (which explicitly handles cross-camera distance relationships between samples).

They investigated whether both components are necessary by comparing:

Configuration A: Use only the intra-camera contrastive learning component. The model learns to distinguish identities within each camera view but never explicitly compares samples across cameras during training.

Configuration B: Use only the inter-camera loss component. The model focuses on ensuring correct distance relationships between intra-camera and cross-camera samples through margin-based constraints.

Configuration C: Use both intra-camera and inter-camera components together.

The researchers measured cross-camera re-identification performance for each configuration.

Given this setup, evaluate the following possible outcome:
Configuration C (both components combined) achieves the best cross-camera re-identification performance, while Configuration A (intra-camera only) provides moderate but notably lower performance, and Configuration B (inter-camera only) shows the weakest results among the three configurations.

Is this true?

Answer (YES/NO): YES